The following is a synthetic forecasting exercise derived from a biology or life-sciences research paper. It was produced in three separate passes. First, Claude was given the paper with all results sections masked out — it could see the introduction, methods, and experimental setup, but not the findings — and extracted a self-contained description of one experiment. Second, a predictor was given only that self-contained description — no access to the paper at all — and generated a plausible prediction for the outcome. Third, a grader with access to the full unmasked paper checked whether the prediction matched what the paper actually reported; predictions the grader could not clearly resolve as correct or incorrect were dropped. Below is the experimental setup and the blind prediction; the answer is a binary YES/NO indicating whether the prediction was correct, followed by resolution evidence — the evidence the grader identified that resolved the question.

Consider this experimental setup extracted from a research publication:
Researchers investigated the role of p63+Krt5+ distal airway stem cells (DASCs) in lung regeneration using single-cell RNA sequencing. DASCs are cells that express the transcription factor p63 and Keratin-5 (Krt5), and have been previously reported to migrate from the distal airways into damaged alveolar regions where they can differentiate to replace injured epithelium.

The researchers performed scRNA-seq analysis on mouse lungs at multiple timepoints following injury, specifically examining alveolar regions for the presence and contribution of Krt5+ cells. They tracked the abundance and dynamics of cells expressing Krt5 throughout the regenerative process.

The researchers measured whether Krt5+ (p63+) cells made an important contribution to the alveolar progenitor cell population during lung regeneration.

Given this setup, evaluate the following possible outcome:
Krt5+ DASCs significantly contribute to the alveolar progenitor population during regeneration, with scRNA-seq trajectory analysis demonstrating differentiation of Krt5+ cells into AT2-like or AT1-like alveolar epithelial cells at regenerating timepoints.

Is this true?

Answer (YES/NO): NO